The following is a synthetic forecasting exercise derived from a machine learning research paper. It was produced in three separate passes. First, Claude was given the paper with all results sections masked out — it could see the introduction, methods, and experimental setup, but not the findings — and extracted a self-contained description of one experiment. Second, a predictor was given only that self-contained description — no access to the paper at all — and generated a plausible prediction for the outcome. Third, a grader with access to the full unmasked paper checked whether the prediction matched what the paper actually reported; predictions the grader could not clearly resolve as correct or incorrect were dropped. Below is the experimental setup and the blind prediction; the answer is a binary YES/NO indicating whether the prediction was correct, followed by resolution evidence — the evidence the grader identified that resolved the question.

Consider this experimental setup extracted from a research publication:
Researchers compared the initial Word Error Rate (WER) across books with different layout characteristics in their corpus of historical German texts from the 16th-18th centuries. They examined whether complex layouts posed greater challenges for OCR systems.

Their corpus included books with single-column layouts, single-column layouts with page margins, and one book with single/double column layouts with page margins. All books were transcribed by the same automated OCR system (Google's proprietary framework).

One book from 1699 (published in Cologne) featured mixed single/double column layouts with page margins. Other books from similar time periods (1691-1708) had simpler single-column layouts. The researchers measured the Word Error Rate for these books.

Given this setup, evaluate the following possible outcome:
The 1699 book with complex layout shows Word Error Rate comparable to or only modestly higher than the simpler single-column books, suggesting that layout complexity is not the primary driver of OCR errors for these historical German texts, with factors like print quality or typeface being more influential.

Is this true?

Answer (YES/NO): NO